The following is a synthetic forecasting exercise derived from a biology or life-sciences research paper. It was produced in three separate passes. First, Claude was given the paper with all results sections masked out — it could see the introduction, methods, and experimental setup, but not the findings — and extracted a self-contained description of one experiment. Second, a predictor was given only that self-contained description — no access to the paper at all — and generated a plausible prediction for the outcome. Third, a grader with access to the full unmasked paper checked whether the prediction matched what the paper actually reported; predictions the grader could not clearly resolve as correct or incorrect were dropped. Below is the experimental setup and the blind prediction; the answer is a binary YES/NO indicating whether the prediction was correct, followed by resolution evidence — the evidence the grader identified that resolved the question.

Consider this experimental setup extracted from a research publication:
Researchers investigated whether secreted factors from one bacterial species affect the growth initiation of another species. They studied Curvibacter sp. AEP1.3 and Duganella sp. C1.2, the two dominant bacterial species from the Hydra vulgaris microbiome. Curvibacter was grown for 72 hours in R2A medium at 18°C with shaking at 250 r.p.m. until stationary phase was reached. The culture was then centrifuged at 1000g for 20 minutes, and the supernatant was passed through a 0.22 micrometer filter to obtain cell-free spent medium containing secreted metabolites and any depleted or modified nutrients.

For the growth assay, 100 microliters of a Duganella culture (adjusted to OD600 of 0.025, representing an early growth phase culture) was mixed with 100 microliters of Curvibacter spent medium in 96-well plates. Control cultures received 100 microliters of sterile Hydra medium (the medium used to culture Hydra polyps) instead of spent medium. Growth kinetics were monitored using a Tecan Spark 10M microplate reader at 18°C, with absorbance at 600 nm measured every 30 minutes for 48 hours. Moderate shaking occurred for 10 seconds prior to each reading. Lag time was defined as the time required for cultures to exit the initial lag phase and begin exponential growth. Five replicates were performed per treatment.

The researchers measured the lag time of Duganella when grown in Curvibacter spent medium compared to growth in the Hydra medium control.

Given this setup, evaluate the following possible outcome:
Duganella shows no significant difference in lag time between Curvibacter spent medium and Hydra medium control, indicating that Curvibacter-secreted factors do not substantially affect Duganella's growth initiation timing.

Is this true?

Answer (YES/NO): NO